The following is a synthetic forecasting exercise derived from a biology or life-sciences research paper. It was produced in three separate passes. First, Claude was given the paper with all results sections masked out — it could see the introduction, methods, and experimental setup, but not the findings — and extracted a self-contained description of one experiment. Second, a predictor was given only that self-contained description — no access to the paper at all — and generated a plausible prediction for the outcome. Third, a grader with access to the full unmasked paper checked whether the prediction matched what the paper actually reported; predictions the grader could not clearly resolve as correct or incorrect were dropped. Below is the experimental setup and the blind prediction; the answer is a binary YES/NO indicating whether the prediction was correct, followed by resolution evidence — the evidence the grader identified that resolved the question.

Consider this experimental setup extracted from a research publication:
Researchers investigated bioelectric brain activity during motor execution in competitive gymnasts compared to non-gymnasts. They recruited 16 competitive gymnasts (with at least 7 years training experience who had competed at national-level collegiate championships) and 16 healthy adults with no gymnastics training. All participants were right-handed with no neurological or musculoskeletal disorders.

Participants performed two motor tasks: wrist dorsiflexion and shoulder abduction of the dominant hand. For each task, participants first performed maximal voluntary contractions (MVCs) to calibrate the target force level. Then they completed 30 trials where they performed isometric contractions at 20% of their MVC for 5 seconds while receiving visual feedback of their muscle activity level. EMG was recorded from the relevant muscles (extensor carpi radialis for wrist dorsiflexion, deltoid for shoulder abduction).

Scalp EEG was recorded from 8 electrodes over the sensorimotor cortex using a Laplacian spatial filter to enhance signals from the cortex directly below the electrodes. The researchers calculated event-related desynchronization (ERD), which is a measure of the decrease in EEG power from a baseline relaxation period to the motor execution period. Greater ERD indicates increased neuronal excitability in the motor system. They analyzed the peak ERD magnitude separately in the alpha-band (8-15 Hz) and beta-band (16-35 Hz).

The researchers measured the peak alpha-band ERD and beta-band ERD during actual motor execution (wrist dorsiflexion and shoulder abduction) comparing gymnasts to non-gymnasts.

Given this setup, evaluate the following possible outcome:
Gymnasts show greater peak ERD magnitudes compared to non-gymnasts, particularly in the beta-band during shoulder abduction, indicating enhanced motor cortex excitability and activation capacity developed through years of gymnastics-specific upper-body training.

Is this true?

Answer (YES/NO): NO